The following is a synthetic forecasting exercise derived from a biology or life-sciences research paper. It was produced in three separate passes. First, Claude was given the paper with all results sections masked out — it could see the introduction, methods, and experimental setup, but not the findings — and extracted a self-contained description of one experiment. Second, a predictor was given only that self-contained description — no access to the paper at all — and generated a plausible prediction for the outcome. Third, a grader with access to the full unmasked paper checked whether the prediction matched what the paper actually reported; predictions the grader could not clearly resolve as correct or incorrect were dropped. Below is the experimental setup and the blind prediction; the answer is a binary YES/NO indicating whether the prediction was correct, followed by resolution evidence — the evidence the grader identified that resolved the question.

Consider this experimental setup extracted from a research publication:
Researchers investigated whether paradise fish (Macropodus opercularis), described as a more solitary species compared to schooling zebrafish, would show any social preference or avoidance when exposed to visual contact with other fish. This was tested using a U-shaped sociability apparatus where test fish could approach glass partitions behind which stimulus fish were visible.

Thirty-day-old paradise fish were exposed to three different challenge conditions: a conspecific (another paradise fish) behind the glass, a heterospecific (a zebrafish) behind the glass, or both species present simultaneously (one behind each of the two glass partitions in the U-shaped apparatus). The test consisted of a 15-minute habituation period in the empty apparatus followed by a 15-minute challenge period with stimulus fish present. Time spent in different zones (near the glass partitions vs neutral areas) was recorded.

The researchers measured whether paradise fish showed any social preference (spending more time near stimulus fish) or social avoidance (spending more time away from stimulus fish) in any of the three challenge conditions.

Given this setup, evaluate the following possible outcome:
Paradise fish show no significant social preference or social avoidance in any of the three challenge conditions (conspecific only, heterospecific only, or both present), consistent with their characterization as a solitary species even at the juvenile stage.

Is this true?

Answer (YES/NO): NO